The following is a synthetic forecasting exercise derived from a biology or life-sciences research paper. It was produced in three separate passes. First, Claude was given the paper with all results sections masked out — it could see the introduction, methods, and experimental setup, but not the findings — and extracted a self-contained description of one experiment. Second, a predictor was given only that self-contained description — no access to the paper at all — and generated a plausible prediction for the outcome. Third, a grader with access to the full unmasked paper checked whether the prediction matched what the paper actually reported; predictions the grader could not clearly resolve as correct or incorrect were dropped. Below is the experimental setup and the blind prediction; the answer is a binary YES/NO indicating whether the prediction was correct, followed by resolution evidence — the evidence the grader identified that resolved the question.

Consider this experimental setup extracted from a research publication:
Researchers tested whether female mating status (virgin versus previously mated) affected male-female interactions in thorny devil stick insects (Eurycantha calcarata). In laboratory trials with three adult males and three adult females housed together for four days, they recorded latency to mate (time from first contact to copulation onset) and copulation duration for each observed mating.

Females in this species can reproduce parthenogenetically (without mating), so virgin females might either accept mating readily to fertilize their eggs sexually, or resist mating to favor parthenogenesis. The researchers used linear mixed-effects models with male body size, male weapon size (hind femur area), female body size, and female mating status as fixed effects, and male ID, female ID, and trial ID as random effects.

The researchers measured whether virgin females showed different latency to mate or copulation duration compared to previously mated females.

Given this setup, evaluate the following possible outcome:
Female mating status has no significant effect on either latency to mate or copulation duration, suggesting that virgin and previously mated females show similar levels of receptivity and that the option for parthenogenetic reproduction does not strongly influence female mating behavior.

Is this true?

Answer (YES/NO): NO